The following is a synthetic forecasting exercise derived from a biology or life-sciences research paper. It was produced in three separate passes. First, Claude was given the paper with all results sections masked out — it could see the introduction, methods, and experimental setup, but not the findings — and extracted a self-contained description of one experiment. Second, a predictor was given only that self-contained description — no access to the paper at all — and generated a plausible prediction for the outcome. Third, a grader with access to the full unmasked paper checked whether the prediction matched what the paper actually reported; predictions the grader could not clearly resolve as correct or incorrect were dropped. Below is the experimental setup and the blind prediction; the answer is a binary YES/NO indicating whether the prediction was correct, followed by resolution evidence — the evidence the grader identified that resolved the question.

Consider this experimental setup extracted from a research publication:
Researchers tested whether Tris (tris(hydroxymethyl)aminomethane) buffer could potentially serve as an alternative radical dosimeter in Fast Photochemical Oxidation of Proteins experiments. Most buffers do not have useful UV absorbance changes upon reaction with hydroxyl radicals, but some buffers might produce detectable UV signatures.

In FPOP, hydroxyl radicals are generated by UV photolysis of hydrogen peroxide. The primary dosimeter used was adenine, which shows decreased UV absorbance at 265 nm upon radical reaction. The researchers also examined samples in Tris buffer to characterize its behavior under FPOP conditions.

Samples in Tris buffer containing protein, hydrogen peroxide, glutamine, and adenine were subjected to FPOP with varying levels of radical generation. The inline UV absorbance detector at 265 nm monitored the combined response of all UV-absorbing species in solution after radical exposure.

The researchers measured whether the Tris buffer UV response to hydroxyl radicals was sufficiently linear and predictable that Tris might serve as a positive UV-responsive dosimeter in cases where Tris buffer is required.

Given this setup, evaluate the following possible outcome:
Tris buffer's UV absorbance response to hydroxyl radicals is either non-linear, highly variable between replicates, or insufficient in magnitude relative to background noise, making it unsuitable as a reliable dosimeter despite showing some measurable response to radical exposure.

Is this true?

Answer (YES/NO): NO